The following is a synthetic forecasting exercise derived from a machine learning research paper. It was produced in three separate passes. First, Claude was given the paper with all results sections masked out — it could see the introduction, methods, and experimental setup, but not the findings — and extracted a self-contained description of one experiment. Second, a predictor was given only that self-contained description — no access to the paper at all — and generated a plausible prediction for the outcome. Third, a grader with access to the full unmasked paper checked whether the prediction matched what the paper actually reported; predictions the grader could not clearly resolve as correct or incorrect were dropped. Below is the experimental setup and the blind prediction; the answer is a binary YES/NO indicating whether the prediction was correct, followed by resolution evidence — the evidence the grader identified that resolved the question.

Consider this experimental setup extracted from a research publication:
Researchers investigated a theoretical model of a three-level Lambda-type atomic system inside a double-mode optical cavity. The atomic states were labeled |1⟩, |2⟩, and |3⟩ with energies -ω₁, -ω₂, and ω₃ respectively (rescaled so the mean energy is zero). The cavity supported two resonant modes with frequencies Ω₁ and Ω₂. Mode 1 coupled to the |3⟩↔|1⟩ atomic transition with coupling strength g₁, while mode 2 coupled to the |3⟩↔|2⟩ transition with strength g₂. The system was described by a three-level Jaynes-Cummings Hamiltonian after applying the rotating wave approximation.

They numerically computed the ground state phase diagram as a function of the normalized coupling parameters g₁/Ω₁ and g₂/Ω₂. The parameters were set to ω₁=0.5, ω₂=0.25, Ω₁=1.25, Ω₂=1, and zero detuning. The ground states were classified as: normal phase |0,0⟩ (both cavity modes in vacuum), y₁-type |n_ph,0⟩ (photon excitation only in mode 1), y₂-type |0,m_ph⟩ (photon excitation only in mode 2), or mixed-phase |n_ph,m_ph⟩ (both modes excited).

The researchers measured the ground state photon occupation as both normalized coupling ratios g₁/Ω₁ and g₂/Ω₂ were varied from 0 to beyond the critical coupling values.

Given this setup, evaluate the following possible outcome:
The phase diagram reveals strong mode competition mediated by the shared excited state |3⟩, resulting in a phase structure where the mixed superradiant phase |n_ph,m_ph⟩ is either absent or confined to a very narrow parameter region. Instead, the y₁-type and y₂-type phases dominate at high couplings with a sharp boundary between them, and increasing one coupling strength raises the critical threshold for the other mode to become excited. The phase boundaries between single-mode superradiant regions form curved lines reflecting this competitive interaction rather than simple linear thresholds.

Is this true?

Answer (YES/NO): NO